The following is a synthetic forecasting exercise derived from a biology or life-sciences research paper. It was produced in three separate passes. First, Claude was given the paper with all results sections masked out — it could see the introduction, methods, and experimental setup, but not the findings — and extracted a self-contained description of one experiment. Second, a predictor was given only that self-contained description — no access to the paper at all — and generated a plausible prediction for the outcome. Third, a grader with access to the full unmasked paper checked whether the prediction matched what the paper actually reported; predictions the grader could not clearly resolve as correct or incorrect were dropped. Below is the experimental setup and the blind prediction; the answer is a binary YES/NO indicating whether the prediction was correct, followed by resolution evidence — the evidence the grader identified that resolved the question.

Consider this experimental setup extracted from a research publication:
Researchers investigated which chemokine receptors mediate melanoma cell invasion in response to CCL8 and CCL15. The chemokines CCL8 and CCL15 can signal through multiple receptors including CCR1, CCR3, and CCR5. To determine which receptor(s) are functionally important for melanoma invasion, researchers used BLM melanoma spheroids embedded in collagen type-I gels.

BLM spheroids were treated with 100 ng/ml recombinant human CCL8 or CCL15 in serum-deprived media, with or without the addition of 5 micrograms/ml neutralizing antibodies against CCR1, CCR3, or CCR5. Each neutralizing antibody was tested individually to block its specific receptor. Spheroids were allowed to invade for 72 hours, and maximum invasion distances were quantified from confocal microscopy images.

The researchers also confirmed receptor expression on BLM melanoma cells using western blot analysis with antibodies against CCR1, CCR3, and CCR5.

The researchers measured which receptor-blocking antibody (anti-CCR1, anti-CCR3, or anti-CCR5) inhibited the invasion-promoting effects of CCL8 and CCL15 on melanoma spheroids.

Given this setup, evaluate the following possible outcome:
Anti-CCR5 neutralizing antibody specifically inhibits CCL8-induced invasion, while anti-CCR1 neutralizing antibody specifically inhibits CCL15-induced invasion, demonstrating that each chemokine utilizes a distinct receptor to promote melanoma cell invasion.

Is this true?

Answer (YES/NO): NO